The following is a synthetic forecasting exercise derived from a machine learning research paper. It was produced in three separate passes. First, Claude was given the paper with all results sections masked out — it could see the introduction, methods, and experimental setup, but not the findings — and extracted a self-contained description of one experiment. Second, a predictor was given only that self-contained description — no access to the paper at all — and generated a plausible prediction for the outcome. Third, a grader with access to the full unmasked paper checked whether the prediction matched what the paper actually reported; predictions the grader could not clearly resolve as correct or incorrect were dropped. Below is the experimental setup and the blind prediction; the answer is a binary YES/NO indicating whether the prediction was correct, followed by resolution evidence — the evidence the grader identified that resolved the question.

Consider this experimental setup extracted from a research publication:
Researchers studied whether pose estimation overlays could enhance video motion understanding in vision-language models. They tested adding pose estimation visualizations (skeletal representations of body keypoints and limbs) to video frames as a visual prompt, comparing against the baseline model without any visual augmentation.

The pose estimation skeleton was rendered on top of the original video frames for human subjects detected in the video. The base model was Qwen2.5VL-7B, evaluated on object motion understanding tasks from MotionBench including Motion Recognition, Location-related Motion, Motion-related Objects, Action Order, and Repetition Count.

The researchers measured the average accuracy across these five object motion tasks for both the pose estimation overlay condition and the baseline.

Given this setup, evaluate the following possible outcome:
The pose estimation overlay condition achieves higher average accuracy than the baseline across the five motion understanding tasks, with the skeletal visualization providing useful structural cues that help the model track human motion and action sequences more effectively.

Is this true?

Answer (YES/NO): NO